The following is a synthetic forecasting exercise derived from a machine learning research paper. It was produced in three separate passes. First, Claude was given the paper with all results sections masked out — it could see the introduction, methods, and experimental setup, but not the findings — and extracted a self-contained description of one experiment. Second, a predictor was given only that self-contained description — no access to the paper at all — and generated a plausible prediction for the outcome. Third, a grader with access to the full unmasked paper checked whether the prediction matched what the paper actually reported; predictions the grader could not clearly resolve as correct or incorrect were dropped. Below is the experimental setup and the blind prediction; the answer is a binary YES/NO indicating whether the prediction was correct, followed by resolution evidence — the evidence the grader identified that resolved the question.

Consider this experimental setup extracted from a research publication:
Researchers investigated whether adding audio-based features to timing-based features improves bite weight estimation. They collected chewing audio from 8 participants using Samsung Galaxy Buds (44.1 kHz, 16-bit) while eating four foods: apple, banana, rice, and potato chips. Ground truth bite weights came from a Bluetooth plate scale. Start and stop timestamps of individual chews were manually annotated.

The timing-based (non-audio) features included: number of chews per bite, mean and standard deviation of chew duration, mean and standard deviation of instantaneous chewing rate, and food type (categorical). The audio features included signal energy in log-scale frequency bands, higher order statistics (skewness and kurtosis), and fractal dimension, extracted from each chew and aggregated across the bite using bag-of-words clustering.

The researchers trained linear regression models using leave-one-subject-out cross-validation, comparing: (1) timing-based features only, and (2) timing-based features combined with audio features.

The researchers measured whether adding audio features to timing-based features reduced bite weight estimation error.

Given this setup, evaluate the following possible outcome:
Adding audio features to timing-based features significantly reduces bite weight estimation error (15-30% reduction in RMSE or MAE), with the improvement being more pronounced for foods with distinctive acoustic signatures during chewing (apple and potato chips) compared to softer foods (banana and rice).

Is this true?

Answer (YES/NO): NO